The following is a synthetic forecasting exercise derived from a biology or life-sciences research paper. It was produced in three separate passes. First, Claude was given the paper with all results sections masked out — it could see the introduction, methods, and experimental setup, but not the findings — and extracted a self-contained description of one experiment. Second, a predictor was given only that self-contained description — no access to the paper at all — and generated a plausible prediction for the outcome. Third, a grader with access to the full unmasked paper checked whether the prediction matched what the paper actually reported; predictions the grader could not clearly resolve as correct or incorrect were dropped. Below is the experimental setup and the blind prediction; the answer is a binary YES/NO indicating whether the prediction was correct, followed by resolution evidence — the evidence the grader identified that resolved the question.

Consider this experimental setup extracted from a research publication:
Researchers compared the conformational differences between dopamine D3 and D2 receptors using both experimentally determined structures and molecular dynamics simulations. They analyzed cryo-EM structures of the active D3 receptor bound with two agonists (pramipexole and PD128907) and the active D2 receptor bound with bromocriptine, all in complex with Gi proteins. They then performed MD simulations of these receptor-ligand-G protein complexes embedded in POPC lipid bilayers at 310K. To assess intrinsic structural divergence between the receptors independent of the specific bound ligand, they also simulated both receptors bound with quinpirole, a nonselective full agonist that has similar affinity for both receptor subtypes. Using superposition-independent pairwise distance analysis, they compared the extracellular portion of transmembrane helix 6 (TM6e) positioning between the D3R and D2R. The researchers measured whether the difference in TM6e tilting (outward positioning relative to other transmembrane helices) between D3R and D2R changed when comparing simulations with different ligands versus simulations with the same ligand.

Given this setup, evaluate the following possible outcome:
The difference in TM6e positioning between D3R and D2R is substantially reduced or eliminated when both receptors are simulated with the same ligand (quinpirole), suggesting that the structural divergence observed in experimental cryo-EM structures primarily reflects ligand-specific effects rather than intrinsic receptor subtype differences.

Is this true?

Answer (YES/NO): YES